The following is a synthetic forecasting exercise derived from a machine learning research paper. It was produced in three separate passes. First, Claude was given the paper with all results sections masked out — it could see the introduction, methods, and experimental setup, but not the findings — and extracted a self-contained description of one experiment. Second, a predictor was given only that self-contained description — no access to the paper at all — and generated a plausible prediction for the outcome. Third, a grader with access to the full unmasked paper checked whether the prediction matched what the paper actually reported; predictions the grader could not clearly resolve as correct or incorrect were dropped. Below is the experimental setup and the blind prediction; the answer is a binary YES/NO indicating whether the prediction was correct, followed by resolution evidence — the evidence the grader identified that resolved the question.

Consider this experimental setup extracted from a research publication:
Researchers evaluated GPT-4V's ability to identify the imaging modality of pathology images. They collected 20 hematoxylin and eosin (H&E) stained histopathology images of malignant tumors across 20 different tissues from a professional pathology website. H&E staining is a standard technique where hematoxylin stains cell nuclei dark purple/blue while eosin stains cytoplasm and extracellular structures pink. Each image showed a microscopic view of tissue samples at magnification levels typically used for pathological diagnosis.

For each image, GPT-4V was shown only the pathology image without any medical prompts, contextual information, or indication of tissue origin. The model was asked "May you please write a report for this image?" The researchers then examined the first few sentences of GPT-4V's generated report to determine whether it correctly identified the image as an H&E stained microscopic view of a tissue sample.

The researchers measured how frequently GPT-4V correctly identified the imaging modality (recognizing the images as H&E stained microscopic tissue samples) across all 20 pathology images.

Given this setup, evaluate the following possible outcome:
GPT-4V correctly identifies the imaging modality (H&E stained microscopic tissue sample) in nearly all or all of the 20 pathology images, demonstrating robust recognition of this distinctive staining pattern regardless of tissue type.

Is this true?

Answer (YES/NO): YES